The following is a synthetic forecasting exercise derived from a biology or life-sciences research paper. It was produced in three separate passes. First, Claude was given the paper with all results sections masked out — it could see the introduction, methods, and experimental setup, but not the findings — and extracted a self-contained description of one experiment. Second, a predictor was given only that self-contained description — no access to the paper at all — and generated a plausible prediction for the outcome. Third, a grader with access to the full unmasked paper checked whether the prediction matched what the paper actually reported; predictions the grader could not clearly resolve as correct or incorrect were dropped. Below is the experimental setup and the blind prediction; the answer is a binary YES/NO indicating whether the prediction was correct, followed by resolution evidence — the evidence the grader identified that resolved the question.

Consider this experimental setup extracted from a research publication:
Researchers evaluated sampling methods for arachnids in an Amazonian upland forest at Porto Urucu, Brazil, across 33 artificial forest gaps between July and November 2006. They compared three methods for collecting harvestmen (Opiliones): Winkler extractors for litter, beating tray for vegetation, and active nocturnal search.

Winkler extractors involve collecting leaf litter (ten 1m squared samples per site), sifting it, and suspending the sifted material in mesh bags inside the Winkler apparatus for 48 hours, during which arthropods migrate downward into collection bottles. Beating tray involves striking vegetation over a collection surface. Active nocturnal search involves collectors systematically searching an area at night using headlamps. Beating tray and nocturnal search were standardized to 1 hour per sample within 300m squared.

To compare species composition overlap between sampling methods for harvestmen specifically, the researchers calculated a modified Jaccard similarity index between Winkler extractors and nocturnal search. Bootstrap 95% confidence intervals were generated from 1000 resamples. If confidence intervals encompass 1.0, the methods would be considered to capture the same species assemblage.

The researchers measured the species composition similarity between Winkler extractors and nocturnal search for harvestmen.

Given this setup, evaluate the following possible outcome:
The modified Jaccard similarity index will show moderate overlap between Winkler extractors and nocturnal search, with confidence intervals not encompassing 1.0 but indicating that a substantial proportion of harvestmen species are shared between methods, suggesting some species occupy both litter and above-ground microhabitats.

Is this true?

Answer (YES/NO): NO